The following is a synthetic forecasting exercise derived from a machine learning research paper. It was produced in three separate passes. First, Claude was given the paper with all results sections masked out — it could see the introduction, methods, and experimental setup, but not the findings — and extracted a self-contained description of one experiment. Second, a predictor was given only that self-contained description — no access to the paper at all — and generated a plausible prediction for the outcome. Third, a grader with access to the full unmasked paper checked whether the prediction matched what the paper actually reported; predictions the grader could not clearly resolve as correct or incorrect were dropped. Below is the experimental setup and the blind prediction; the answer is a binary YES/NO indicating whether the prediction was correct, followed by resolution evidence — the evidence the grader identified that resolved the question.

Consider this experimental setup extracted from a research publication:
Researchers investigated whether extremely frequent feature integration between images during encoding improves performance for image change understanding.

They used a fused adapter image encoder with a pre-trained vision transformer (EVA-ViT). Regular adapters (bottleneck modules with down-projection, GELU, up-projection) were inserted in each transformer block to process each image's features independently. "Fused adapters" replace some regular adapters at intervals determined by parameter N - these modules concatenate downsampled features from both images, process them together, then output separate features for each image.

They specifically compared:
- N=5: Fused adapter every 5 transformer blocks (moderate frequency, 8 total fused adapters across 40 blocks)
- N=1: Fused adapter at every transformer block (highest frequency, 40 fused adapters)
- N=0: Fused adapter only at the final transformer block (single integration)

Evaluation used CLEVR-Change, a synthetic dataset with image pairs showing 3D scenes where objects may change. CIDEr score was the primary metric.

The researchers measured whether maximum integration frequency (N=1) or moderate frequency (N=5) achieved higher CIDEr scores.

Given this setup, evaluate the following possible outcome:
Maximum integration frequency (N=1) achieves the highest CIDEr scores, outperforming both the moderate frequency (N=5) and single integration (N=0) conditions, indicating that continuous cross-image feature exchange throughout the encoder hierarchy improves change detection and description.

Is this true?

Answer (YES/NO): NO